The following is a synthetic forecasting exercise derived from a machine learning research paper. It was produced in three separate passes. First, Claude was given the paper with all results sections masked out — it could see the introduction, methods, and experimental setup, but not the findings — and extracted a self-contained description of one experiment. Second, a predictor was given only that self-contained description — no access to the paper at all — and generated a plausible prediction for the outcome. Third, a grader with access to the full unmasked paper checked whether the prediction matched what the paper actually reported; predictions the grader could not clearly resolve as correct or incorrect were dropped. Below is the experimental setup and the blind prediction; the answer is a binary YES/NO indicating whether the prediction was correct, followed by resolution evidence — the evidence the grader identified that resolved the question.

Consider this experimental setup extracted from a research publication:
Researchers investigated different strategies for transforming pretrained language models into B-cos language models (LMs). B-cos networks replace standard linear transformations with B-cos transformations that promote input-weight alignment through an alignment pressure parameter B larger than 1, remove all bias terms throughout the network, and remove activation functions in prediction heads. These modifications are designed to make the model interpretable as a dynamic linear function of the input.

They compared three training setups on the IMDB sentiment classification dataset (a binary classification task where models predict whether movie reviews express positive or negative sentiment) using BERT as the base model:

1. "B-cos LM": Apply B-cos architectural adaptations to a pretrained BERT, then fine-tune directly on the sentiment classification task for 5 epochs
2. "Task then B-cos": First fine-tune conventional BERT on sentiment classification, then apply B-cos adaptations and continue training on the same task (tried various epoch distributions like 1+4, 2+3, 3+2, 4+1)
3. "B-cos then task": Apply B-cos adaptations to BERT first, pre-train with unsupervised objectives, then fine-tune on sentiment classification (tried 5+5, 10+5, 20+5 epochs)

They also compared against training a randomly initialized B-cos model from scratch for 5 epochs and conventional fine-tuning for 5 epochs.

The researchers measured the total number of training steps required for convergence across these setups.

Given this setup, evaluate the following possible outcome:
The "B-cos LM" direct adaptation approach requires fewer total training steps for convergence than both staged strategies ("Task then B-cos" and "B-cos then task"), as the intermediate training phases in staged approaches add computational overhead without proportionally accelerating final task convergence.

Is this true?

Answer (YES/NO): YES